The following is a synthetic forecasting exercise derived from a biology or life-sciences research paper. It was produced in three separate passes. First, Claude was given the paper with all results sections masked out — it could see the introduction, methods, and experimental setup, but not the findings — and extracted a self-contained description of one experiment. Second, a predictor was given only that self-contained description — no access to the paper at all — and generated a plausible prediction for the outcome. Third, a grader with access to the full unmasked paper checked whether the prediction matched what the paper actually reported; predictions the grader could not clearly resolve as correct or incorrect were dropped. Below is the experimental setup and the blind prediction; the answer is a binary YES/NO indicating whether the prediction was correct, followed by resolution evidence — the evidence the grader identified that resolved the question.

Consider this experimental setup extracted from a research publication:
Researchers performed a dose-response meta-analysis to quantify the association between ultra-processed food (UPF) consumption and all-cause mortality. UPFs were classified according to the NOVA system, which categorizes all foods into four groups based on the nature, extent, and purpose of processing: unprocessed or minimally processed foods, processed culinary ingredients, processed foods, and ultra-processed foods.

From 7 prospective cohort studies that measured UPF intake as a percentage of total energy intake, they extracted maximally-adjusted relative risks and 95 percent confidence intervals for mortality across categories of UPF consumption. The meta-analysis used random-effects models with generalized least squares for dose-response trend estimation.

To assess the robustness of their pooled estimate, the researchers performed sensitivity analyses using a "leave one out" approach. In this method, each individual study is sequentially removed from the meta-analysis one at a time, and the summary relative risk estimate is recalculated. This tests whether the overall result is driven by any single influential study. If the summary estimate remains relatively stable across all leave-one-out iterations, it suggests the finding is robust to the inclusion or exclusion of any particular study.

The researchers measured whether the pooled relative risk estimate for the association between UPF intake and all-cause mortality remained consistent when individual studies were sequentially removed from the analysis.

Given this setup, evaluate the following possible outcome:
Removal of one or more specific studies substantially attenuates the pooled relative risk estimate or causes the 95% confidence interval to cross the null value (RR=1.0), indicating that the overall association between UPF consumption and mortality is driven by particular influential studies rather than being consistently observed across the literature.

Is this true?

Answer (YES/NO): NO